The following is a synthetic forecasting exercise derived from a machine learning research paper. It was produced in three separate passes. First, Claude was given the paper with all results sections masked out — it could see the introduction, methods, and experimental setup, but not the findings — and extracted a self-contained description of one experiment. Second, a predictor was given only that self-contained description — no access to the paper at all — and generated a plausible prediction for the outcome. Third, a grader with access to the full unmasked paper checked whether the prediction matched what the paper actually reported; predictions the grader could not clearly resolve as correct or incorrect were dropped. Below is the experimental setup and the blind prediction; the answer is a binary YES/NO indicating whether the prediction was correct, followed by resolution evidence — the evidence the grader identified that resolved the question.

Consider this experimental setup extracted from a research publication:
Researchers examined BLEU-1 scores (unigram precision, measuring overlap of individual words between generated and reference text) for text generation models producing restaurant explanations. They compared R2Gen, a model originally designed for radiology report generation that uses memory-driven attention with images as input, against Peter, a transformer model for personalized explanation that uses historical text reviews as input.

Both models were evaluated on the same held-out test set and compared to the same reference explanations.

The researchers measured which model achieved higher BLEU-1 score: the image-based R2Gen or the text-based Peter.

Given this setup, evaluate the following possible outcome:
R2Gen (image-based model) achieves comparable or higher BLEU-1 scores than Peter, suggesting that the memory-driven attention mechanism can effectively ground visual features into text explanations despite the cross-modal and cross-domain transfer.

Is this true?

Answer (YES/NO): NO